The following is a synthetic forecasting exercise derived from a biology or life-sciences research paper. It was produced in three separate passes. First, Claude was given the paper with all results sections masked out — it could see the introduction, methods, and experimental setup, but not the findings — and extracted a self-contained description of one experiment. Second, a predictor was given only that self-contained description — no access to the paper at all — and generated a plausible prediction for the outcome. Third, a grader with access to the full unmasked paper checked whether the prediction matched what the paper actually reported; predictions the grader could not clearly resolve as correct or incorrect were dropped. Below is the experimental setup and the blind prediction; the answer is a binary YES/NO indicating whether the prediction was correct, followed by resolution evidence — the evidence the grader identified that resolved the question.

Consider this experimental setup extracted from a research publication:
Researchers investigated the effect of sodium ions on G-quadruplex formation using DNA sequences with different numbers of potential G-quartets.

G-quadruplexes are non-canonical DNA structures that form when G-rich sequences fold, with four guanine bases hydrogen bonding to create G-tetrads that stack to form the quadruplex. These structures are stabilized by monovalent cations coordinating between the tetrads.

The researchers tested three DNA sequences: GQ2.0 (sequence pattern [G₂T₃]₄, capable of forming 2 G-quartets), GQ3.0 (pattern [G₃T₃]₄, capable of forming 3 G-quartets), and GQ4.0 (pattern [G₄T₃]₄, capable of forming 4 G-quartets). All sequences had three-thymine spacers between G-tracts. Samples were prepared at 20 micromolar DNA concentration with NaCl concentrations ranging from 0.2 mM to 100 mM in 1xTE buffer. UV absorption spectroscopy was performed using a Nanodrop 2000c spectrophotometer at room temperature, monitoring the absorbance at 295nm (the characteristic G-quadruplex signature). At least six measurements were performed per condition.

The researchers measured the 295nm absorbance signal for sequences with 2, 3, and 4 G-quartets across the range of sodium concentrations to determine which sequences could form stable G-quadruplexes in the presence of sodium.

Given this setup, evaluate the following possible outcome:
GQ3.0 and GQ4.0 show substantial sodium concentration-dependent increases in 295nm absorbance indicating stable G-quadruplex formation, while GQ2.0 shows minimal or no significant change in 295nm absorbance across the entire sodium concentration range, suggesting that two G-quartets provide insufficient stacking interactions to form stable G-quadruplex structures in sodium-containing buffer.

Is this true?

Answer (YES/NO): YES